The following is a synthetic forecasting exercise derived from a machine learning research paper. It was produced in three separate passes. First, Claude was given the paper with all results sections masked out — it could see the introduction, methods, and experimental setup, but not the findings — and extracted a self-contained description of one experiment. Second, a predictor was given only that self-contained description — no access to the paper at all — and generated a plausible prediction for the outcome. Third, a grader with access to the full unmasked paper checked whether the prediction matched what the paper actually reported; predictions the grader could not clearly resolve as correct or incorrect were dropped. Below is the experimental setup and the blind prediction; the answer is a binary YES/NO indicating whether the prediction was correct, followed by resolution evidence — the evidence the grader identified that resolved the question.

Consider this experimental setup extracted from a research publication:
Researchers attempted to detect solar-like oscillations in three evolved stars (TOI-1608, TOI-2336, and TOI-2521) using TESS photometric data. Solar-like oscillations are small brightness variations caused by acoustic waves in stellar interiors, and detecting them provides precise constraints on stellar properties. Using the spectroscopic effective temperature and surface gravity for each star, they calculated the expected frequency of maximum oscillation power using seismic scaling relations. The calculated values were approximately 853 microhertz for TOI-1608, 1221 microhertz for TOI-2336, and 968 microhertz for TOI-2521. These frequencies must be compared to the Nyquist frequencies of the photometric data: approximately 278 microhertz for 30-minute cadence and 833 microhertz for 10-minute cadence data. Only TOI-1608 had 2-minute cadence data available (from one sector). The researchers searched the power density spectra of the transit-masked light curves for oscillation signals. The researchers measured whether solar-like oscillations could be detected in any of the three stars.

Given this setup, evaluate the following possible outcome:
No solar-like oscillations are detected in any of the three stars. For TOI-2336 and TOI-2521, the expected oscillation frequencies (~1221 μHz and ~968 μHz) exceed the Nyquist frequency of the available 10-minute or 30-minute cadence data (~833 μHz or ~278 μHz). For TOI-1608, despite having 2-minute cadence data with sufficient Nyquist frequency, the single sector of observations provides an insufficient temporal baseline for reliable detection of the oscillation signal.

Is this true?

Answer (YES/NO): YES